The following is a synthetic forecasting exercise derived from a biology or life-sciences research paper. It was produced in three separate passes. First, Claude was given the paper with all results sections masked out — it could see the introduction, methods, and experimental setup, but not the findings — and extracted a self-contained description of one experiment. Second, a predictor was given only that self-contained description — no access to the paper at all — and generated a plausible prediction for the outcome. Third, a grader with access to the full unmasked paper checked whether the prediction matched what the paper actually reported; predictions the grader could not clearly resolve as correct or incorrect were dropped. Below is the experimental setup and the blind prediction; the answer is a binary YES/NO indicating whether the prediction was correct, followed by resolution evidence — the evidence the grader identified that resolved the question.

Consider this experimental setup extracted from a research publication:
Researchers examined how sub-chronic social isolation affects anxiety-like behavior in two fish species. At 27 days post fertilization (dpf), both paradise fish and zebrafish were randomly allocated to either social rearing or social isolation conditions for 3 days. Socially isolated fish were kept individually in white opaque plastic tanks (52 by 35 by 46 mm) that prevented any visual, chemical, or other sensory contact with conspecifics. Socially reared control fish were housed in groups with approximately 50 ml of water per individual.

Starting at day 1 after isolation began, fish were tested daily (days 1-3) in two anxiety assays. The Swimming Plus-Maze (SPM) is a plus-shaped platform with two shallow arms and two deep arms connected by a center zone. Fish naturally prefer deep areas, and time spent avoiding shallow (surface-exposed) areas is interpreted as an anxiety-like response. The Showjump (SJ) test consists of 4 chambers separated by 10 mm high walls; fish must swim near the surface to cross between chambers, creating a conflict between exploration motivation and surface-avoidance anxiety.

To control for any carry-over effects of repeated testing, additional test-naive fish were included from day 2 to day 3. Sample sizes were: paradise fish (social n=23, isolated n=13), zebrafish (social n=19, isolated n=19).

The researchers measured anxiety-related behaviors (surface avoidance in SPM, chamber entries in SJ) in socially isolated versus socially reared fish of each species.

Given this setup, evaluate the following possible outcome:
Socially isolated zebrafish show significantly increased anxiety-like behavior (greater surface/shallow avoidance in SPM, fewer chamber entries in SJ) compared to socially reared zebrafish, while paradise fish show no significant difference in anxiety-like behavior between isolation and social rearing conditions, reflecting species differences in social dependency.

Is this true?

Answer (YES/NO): YES